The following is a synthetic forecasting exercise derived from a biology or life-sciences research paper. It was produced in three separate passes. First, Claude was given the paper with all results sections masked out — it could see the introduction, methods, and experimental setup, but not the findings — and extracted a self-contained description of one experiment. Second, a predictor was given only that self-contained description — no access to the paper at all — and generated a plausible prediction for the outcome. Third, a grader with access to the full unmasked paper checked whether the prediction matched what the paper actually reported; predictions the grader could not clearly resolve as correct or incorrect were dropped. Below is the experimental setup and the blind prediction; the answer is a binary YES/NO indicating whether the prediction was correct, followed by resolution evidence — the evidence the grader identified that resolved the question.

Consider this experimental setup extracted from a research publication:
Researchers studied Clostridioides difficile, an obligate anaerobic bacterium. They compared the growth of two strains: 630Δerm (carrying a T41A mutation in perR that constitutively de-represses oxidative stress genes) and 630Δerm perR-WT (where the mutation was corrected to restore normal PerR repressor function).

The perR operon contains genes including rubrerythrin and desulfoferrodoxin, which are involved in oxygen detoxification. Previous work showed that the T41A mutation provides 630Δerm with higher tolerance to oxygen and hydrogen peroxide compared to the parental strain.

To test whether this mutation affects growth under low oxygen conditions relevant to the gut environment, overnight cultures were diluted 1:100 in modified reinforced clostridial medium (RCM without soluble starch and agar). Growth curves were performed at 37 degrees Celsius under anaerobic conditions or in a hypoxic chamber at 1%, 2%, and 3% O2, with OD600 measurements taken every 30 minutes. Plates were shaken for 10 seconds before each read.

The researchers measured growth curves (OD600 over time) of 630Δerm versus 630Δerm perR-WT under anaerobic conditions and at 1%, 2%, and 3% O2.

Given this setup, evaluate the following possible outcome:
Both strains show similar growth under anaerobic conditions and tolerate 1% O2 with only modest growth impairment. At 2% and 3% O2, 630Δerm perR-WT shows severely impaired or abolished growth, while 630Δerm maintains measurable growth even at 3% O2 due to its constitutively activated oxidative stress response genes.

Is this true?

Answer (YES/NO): NO